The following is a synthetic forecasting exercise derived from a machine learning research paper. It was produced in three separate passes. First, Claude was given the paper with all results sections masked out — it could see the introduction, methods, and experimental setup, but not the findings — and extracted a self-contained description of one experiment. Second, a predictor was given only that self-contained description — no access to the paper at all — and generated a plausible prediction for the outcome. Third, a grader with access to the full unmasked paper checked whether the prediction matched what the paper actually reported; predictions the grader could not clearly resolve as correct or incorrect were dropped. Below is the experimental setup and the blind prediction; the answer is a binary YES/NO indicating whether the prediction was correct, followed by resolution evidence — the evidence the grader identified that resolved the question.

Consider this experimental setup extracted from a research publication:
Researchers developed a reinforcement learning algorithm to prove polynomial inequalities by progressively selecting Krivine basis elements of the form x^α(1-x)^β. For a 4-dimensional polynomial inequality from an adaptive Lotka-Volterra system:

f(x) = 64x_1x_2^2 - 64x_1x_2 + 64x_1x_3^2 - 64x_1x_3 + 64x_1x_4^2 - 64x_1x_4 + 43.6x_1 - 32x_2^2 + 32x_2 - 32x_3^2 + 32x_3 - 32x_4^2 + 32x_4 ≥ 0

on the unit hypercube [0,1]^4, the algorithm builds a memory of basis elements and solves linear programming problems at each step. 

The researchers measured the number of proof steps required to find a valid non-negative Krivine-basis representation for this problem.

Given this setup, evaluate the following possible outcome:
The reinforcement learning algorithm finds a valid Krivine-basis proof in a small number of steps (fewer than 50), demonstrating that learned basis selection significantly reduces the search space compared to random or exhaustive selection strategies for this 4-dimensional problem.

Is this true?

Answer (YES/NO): YES